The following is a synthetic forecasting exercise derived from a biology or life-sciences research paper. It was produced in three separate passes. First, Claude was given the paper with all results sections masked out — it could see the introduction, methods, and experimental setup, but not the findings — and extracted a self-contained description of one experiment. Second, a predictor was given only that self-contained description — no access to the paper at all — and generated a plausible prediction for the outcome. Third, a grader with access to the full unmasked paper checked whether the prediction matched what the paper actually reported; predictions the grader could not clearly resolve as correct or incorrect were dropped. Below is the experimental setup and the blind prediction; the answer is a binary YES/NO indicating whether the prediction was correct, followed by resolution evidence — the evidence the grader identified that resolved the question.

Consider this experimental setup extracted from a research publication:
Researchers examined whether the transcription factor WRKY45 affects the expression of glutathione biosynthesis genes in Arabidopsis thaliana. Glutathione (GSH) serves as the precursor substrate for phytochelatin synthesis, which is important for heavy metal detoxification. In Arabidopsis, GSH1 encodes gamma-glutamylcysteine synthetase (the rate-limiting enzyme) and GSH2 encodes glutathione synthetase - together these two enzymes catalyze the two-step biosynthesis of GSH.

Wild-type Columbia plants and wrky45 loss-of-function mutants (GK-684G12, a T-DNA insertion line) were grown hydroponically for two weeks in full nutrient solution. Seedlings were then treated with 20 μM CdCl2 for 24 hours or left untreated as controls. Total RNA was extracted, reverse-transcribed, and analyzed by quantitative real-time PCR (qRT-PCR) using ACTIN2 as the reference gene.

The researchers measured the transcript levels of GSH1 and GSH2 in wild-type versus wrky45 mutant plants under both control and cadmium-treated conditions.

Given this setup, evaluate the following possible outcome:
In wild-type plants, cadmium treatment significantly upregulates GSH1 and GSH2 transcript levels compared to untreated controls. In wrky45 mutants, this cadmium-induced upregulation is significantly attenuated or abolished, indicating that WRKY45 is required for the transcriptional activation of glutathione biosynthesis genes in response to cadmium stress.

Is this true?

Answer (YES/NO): NO